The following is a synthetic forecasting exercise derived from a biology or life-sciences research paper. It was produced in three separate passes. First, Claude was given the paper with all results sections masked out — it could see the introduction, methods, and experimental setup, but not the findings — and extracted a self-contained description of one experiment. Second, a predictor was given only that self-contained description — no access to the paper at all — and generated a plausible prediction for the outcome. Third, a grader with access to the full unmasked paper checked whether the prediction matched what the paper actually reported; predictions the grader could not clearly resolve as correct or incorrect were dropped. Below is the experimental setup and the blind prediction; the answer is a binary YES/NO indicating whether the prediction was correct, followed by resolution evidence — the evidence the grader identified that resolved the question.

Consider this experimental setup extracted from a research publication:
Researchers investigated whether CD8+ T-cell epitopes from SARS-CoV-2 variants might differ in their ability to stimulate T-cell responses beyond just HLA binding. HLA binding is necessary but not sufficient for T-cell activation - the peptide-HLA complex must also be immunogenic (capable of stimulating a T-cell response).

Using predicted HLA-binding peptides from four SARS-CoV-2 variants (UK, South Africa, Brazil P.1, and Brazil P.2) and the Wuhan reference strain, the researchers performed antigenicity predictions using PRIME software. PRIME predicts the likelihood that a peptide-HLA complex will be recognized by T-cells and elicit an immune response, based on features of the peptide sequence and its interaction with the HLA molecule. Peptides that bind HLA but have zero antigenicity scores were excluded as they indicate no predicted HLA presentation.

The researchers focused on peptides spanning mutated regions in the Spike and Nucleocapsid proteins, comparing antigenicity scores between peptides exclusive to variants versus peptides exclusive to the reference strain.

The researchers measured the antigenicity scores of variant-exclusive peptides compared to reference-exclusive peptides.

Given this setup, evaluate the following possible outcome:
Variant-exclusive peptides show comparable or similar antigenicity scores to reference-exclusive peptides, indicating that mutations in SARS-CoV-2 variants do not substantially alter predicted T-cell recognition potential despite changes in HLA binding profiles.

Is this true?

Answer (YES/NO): NO